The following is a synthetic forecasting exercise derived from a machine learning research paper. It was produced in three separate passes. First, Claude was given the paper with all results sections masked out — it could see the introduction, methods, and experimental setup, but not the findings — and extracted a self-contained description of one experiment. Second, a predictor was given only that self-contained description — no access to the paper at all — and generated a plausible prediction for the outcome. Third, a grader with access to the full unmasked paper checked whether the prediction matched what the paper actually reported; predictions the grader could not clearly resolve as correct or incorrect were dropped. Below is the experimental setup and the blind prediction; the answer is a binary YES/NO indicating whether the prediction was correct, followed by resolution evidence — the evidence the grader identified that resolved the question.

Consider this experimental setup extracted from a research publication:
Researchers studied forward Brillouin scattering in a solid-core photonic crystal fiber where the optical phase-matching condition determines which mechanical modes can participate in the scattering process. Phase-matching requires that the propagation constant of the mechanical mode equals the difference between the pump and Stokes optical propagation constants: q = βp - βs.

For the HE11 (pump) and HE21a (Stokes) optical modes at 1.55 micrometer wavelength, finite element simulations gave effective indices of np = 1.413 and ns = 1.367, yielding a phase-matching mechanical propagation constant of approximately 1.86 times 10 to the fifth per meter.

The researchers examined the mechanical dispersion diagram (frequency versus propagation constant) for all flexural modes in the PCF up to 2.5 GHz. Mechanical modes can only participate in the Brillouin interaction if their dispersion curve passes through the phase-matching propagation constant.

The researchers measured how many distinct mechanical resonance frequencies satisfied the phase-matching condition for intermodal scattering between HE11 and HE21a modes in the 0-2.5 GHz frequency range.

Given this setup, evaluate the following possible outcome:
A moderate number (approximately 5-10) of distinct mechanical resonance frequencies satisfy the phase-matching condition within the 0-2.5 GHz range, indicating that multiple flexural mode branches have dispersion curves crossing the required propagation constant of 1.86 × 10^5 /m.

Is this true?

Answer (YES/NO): YES